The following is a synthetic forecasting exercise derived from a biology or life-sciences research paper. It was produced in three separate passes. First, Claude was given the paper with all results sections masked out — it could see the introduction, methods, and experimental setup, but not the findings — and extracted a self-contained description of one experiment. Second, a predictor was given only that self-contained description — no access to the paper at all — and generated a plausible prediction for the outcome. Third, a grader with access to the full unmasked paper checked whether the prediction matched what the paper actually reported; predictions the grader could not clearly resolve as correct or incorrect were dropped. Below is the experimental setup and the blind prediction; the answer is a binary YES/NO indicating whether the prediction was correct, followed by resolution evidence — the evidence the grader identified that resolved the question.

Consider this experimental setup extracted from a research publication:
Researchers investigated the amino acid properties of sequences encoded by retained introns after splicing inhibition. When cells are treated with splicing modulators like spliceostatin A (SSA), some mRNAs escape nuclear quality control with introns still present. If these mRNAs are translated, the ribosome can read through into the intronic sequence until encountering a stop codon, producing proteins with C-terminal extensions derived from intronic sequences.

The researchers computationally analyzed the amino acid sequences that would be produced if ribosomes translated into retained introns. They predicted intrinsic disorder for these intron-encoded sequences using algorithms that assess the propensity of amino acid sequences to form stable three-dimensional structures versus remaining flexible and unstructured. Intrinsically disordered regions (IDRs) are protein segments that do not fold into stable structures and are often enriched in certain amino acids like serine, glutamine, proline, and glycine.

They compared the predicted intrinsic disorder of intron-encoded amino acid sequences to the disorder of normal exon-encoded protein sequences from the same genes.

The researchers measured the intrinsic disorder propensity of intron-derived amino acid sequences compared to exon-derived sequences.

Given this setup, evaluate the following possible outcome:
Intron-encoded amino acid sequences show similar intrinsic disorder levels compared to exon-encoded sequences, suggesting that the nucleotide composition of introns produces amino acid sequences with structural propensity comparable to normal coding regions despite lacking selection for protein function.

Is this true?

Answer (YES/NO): NO